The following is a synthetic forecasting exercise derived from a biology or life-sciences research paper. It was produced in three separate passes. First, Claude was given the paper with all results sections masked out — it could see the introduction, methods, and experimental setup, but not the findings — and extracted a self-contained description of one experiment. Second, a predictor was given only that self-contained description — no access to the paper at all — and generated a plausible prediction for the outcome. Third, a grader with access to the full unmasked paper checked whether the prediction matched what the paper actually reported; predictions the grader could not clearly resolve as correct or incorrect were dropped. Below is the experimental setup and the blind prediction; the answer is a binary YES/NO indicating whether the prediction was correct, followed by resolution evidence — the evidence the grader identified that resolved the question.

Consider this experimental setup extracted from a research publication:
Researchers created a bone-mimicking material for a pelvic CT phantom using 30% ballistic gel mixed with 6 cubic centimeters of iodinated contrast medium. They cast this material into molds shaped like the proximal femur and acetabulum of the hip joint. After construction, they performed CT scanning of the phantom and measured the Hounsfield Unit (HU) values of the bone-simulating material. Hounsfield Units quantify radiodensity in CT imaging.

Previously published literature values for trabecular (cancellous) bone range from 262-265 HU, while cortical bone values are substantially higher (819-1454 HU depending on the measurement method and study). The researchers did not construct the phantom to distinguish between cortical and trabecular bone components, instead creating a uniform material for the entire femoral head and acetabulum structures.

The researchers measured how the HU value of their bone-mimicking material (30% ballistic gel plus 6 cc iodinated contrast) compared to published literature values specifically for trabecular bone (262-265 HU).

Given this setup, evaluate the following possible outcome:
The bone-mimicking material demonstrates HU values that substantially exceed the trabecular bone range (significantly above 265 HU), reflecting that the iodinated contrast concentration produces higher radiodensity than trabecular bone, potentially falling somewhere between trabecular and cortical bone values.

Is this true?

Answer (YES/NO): YES